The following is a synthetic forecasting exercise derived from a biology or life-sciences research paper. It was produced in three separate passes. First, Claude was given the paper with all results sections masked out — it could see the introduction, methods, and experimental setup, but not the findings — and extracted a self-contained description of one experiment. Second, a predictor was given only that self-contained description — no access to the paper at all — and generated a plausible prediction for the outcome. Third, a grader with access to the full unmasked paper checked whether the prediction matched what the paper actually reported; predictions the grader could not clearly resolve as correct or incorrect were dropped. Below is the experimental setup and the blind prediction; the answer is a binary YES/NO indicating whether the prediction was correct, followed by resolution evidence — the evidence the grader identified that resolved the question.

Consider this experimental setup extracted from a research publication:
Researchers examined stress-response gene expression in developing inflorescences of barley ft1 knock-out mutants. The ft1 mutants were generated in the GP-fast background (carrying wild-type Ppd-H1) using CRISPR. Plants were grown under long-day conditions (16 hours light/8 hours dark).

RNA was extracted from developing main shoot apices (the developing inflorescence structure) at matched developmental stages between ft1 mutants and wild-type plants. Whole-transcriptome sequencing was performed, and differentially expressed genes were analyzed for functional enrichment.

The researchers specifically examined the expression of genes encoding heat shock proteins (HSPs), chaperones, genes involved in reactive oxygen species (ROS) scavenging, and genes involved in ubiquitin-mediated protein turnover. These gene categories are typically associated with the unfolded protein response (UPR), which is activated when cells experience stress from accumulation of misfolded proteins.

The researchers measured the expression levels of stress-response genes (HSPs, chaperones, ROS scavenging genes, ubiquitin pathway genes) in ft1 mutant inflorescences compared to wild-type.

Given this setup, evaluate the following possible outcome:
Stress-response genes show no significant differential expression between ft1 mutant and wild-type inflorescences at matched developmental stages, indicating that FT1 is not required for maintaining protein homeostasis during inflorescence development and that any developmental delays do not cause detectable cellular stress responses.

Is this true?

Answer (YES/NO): NO